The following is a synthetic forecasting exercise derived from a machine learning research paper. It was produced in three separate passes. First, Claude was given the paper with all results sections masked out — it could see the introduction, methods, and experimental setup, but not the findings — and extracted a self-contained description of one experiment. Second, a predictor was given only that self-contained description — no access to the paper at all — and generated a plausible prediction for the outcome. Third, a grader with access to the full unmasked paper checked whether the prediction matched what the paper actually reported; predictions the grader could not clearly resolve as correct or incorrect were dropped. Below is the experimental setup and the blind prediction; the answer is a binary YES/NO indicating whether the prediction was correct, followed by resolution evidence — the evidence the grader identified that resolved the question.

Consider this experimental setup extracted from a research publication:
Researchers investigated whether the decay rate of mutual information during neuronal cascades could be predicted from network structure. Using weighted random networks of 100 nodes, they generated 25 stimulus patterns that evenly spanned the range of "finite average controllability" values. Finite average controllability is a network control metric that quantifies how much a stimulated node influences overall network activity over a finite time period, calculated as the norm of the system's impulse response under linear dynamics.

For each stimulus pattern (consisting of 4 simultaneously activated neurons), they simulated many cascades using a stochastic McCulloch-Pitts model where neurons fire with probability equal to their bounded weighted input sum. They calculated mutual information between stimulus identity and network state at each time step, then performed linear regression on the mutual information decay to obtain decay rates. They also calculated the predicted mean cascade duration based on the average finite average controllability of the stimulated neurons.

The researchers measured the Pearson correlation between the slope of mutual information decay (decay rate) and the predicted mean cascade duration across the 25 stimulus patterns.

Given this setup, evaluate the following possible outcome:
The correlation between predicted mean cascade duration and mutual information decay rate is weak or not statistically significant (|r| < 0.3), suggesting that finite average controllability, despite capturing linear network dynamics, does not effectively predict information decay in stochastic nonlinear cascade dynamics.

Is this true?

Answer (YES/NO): NO